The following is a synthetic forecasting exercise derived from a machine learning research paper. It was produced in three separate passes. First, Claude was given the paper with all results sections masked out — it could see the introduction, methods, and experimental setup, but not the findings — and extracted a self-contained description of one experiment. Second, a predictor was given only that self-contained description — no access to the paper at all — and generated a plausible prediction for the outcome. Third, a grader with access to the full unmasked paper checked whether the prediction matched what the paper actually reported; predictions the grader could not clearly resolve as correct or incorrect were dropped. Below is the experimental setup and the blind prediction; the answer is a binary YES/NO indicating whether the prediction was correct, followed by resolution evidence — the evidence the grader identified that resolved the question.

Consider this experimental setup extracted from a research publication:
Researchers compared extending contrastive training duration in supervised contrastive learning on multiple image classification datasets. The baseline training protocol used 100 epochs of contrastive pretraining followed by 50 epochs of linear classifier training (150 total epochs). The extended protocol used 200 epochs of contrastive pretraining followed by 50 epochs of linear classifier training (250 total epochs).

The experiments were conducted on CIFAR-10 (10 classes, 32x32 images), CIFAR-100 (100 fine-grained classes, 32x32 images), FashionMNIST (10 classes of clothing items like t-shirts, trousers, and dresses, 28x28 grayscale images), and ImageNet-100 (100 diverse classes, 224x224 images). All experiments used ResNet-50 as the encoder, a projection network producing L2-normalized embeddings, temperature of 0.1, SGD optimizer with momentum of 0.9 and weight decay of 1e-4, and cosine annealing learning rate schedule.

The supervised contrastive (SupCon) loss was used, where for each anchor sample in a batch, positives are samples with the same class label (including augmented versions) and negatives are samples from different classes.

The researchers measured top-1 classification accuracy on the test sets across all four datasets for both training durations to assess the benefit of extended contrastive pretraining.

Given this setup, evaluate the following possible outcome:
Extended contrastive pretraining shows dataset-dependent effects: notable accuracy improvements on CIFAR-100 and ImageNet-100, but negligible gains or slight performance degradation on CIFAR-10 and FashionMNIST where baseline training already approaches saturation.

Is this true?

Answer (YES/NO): NO